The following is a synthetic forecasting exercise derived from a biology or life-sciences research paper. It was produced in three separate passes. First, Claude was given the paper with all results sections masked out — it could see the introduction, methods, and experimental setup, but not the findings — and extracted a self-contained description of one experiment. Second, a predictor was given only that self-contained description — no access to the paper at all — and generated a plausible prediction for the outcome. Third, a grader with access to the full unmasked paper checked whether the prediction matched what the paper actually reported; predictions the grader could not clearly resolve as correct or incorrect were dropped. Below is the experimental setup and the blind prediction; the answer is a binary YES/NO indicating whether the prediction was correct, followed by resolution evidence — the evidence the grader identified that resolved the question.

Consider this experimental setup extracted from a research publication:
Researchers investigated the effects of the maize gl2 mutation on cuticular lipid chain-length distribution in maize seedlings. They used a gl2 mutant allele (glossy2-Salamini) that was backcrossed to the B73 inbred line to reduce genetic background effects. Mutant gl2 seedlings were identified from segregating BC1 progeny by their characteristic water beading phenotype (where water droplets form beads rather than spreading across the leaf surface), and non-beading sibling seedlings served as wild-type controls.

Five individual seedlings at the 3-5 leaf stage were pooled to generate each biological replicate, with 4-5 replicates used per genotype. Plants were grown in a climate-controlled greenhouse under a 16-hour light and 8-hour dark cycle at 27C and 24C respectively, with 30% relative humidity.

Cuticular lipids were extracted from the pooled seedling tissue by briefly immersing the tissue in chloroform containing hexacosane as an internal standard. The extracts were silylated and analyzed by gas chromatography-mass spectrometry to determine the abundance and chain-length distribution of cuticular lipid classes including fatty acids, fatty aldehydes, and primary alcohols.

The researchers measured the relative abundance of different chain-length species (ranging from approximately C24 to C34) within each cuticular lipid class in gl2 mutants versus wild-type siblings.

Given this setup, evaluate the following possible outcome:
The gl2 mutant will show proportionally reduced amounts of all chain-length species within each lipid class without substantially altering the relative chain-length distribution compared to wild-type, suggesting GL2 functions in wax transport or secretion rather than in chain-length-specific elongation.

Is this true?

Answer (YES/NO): NO